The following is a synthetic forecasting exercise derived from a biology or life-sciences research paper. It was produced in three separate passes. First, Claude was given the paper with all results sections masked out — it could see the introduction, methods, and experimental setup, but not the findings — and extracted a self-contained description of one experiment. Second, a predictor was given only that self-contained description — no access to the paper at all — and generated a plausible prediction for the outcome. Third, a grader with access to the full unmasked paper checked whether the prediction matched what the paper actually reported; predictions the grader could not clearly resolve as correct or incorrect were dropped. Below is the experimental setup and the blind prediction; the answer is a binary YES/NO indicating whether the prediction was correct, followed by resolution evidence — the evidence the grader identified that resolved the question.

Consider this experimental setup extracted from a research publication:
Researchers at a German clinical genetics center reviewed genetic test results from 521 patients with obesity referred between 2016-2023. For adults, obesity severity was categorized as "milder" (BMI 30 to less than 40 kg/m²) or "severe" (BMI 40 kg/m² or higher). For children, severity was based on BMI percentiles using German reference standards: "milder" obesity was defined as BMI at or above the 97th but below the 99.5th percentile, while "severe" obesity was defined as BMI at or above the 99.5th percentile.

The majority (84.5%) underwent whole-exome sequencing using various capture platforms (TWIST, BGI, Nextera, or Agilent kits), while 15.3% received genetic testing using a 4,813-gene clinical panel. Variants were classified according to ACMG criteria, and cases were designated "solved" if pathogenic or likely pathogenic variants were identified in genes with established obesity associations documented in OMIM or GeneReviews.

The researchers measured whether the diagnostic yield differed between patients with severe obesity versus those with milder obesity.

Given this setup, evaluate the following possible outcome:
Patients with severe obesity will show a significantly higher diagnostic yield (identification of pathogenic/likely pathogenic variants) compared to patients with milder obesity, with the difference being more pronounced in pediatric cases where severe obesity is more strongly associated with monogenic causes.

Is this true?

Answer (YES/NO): NO